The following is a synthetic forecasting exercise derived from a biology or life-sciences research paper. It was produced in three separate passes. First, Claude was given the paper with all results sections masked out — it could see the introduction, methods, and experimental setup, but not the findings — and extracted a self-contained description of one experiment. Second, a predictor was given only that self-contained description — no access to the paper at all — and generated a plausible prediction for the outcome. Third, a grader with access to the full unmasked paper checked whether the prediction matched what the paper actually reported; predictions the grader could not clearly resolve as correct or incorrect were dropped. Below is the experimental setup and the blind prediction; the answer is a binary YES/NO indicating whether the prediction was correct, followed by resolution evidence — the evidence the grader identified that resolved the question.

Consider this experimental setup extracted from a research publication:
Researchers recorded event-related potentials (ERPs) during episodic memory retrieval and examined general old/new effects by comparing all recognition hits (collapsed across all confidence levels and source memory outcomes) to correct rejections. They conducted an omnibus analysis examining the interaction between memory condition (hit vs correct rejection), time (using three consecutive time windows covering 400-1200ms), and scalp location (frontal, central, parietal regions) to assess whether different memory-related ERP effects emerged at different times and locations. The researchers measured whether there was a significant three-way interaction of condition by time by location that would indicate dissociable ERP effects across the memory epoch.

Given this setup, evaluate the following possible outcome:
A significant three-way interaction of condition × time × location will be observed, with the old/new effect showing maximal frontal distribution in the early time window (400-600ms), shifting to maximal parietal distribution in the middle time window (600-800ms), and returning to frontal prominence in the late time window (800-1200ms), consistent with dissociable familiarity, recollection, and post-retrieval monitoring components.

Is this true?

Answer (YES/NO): NO